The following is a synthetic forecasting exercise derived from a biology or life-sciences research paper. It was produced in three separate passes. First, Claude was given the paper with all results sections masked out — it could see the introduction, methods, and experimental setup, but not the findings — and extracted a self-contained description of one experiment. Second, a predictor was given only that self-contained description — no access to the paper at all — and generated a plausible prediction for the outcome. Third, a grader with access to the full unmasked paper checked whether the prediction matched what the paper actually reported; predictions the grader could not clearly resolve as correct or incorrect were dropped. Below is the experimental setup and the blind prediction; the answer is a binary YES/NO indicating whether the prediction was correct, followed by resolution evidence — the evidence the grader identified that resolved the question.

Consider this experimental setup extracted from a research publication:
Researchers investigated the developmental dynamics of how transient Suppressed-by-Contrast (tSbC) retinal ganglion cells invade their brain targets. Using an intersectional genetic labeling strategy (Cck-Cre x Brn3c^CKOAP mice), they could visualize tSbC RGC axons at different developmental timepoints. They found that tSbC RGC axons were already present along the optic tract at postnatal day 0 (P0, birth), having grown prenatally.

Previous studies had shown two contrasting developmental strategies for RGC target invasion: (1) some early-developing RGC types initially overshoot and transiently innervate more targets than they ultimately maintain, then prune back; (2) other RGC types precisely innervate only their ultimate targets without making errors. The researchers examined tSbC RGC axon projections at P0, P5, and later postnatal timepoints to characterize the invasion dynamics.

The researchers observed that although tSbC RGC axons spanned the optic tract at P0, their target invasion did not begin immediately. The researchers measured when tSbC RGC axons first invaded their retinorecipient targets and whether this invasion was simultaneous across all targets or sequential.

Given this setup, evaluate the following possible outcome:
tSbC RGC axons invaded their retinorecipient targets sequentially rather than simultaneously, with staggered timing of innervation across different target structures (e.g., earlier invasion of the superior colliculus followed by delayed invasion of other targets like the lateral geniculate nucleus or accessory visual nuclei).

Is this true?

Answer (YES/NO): NO